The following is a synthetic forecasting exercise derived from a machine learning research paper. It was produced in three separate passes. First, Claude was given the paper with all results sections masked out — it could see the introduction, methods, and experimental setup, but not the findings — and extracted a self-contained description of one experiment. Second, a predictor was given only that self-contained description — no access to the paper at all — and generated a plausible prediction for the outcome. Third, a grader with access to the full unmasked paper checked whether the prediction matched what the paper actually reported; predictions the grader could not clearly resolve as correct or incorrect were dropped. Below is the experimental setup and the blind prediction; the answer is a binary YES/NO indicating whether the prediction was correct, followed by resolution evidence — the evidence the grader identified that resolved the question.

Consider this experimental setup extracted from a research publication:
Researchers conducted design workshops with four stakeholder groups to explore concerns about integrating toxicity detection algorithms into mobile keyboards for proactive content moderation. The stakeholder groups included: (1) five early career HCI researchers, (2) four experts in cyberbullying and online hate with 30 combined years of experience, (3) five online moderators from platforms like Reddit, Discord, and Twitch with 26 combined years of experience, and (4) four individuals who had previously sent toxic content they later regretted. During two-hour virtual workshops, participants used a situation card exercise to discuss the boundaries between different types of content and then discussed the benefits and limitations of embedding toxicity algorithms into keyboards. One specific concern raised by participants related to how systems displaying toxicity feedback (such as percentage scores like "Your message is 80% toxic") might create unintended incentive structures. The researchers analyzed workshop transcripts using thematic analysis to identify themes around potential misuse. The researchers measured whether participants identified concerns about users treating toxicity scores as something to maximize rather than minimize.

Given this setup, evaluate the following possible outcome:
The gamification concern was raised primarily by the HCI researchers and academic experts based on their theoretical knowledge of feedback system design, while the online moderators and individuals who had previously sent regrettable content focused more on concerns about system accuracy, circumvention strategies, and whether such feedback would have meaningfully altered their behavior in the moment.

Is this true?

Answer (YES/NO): NO